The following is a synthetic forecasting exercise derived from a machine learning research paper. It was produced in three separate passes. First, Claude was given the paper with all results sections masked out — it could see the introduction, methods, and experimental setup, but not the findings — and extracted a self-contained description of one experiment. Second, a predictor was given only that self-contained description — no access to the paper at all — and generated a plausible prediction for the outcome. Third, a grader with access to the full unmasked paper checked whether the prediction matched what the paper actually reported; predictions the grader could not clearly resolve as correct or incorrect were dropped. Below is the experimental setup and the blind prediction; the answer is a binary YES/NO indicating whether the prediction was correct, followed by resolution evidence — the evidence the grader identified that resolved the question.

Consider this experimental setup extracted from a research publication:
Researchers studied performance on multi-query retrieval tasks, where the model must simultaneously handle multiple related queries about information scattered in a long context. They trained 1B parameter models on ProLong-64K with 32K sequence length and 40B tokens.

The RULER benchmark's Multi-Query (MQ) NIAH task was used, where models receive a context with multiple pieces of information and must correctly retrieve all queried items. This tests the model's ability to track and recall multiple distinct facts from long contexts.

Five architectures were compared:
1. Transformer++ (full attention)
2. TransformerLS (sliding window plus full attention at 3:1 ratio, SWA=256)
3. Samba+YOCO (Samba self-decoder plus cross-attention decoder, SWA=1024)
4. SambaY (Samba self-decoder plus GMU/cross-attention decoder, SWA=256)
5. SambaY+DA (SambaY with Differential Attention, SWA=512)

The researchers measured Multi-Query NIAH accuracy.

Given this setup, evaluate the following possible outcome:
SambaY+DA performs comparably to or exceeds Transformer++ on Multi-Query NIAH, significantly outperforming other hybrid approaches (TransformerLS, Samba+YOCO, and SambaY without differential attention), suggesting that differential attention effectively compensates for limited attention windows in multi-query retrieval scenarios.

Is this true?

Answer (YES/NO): NO